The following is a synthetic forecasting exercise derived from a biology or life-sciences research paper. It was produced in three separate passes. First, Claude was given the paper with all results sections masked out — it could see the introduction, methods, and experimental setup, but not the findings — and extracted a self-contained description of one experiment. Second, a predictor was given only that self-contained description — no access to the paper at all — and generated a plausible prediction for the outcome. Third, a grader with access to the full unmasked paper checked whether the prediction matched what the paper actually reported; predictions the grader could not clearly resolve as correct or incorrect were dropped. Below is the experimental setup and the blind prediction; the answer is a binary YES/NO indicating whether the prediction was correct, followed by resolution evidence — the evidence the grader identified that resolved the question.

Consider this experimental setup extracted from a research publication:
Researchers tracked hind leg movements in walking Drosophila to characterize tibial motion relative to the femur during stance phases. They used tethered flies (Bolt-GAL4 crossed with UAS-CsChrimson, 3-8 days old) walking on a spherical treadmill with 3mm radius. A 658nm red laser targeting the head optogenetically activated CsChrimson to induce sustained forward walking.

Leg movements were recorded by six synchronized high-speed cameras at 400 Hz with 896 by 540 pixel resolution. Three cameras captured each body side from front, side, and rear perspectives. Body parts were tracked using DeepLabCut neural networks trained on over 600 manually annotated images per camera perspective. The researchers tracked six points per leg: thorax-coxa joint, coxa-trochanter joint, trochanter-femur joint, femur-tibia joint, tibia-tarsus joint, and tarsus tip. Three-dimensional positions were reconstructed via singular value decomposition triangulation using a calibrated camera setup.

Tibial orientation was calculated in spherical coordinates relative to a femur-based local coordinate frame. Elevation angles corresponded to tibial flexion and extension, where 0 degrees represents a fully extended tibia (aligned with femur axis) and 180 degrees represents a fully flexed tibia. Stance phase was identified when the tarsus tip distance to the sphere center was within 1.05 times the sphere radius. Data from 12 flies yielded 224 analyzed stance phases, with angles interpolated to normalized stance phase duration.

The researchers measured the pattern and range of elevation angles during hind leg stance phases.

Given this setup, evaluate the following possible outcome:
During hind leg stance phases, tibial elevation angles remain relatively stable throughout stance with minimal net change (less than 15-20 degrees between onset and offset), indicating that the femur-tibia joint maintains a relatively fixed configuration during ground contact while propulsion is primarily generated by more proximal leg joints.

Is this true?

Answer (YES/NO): NO